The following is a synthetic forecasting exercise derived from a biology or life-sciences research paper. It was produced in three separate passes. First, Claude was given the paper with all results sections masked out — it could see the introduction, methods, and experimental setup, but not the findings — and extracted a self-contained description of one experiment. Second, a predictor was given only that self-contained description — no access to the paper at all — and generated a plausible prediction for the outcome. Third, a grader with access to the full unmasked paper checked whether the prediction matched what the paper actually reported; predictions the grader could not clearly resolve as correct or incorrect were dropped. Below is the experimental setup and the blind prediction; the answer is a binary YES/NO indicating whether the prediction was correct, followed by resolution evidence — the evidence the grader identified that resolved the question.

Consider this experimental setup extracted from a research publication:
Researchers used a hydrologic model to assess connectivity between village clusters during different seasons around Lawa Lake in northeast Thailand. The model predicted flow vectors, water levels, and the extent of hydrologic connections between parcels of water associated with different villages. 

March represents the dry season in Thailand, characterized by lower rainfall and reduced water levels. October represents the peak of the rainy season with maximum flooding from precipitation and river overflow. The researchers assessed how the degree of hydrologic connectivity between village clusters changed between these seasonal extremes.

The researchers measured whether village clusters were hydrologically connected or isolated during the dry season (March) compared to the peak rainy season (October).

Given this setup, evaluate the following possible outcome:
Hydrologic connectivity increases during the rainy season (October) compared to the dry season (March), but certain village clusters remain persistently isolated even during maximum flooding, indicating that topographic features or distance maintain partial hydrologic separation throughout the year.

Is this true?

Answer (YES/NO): NO